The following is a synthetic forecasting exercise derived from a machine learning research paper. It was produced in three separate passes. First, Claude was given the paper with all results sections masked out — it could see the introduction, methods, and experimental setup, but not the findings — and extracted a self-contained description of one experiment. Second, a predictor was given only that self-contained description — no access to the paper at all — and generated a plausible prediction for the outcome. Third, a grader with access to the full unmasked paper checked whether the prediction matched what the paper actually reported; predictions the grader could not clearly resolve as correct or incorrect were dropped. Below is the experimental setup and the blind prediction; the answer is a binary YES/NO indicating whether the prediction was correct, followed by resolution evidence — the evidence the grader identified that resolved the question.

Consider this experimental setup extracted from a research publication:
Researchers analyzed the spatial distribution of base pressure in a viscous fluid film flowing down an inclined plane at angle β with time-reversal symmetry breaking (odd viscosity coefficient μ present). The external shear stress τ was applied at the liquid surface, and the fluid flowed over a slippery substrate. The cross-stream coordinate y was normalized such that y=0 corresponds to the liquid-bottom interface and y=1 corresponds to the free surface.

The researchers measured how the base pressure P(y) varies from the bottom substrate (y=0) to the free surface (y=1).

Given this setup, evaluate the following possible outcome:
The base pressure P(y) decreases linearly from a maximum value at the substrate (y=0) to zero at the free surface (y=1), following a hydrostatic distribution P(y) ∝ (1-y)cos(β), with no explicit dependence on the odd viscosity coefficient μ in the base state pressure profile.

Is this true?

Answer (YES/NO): NO